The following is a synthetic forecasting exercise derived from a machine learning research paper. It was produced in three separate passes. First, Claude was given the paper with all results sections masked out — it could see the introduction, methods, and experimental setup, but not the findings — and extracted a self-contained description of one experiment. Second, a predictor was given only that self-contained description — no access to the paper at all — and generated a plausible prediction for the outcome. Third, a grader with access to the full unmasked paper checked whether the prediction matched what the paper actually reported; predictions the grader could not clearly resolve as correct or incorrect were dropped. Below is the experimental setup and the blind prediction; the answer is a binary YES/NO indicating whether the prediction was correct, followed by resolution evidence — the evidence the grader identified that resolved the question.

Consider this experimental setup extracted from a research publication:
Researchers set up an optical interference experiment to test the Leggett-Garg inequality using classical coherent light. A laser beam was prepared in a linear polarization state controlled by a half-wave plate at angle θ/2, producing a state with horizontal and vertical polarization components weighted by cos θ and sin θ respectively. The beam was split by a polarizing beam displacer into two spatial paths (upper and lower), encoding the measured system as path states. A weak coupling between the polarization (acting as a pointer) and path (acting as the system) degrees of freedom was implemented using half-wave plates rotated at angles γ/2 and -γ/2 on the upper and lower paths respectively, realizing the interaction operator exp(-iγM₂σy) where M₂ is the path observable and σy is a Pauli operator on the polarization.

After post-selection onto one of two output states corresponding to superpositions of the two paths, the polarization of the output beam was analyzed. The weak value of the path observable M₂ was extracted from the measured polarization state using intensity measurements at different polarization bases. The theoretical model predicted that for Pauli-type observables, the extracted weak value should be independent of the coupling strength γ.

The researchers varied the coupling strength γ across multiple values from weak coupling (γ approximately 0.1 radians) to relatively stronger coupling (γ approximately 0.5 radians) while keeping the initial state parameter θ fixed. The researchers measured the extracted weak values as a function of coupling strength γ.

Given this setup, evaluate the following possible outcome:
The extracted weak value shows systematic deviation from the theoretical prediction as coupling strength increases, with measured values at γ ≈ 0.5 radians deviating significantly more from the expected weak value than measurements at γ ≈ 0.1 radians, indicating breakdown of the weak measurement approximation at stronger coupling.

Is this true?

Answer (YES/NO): NO